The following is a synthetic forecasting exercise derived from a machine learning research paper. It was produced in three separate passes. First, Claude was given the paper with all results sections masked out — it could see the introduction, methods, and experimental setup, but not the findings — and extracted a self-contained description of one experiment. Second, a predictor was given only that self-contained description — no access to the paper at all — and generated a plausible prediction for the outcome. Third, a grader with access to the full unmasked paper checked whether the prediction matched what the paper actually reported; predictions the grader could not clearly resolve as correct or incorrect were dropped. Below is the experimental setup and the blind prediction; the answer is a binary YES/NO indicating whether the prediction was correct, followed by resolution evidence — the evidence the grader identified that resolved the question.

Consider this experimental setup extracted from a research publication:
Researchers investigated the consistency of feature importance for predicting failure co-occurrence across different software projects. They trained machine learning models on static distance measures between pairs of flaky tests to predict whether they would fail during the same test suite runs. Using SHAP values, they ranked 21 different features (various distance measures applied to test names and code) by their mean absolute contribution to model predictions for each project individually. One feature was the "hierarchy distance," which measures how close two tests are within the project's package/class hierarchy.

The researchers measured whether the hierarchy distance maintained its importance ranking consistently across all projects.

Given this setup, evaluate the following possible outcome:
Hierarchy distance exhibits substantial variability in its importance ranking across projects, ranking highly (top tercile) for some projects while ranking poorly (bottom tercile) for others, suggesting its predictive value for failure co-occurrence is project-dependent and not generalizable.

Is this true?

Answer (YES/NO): YES